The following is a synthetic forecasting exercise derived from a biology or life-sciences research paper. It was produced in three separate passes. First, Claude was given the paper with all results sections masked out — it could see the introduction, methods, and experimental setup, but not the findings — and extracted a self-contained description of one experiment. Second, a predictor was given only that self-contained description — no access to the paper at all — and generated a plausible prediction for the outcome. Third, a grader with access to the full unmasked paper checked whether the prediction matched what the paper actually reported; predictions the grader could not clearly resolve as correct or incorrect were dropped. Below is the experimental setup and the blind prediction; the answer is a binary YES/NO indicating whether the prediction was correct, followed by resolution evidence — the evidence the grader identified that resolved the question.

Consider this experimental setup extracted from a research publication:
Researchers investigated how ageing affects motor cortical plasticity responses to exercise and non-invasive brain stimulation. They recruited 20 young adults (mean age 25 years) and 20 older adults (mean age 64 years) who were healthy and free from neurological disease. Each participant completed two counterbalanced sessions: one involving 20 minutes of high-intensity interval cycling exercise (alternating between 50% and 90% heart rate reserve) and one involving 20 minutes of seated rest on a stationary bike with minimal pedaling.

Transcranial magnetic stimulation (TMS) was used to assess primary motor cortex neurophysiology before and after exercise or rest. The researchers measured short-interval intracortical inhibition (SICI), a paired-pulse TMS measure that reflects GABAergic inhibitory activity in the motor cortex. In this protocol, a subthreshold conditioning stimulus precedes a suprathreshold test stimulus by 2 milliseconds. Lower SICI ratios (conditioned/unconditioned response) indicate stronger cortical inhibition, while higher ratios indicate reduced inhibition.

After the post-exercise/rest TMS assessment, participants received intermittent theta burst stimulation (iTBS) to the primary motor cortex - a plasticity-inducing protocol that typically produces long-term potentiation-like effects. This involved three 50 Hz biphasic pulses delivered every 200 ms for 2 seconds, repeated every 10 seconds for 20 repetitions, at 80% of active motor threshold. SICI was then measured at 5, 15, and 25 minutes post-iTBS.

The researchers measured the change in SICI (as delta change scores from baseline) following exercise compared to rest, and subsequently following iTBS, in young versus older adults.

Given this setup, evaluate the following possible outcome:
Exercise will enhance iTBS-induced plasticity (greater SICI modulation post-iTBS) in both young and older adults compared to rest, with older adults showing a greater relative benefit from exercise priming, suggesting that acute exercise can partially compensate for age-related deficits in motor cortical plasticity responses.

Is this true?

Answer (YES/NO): NO